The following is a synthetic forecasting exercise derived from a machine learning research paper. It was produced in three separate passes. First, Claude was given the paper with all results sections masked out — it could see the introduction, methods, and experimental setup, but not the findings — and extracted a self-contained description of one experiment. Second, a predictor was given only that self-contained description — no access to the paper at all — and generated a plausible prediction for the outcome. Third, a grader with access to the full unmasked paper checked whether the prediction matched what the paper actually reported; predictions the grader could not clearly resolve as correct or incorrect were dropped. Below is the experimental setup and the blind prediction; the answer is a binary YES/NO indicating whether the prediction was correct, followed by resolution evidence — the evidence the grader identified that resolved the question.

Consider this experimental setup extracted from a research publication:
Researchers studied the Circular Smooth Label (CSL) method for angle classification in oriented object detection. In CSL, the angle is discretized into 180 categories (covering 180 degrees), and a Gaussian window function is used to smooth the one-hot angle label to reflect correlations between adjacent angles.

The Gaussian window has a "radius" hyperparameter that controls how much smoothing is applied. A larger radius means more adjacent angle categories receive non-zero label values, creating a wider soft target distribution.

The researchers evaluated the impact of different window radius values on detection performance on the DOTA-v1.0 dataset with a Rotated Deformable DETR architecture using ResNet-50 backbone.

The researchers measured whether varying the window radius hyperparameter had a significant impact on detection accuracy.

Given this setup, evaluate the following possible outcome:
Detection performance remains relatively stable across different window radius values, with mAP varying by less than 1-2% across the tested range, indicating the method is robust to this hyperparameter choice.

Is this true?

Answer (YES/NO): NO